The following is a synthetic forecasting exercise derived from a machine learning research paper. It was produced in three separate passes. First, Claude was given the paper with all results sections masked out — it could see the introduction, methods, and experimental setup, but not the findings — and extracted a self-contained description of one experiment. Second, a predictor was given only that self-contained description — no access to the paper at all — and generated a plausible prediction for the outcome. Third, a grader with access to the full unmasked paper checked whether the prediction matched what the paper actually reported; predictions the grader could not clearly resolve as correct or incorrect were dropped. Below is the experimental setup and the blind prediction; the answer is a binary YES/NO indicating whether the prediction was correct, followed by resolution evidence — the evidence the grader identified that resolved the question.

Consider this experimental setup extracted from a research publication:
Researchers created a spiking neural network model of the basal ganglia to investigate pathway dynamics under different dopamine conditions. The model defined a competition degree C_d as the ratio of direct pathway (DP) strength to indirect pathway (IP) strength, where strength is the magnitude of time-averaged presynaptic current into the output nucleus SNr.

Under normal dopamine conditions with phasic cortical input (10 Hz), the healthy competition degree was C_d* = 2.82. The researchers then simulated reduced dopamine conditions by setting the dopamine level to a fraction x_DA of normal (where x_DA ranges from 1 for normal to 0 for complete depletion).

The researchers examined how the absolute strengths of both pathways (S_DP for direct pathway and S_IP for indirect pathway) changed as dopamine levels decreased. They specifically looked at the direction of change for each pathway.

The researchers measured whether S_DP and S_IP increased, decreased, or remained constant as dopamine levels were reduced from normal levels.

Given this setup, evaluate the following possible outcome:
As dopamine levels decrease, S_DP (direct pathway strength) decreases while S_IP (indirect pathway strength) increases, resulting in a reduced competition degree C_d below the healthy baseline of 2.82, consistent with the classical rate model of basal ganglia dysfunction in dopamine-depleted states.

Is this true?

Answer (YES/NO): YES